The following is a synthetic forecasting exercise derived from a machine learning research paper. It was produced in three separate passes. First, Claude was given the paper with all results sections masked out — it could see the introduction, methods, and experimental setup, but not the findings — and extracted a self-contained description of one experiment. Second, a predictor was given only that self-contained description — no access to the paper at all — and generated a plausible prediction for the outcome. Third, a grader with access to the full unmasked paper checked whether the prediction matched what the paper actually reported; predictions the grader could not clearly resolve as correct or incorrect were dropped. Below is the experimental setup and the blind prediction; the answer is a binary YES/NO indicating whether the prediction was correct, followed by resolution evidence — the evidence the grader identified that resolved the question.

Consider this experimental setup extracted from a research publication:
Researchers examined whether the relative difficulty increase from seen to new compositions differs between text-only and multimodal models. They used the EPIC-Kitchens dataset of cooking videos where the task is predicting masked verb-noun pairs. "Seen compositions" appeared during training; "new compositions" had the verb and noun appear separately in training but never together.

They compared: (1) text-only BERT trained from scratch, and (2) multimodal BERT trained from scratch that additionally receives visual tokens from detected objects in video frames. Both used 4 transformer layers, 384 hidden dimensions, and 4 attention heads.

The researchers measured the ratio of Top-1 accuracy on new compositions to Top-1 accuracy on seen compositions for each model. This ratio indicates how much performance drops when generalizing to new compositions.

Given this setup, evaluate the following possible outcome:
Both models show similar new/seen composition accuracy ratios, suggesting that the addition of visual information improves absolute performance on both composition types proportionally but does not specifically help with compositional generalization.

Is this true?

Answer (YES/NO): NO